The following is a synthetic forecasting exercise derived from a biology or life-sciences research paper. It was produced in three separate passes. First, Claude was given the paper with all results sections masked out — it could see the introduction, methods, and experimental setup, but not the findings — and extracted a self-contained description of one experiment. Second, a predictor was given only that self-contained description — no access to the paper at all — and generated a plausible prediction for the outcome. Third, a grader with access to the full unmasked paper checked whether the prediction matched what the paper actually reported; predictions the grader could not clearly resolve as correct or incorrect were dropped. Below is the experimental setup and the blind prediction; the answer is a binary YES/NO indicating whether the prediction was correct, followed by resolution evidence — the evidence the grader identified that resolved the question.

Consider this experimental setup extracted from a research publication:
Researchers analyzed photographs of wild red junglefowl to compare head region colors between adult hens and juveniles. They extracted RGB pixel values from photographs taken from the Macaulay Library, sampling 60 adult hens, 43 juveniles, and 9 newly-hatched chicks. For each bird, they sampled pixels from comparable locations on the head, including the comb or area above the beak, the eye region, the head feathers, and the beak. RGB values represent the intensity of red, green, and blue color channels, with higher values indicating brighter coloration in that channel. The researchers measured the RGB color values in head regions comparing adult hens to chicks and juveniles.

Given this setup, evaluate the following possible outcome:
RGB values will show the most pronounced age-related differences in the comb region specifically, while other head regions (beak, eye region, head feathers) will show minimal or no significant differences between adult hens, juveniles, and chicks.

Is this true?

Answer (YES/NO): NO